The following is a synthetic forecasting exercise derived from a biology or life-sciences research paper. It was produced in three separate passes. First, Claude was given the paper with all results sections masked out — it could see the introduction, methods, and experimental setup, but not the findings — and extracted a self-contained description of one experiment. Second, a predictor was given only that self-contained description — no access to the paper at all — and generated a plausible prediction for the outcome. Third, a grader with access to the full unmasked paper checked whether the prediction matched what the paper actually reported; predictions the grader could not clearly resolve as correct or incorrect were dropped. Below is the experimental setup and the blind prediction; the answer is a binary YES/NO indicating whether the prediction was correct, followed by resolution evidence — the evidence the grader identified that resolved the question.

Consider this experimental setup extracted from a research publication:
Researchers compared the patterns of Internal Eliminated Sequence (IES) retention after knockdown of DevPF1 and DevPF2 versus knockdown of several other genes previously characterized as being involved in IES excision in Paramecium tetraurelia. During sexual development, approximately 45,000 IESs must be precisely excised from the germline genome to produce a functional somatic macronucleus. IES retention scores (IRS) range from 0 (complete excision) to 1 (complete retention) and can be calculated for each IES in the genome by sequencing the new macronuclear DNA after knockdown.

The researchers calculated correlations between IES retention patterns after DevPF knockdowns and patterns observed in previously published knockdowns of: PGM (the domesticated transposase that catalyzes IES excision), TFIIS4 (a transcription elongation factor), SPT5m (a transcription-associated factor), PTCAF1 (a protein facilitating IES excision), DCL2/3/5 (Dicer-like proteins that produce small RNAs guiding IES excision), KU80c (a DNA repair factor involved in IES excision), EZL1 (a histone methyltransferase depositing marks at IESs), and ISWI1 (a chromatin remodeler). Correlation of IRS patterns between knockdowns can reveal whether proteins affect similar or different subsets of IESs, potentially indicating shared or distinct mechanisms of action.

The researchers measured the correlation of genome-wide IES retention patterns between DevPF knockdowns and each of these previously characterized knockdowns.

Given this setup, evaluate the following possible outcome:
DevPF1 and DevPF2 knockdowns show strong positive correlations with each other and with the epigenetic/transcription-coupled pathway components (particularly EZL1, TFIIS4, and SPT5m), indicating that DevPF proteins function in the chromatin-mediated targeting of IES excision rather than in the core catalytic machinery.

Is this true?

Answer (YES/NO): NO